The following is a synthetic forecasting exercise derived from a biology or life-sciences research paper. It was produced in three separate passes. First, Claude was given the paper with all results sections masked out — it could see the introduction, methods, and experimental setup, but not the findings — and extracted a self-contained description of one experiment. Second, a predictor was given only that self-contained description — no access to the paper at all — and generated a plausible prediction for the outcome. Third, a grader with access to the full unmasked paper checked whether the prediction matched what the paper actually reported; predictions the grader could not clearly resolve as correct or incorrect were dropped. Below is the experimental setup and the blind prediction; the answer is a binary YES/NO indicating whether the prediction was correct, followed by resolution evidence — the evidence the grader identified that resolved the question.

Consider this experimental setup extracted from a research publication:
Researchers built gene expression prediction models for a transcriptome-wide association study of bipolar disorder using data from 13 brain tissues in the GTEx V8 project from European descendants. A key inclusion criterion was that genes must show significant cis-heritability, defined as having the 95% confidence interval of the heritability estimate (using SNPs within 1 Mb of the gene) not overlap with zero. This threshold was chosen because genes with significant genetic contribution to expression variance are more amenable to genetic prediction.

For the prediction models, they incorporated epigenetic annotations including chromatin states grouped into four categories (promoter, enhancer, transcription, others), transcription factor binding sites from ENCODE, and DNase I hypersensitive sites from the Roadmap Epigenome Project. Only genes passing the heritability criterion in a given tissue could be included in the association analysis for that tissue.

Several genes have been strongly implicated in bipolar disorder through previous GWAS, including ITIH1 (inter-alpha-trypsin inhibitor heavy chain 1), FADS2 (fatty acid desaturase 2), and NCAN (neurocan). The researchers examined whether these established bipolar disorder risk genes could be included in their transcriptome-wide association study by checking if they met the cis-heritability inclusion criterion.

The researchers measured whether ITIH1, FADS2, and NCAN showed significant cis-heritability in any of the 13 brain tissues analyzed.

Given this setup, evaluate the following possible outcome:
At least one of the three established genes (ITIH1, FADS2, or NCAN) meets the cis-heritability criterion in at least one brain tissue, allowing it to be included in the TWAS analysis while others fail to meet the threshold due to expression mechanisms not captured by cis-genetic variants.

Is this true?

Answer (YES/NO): NO